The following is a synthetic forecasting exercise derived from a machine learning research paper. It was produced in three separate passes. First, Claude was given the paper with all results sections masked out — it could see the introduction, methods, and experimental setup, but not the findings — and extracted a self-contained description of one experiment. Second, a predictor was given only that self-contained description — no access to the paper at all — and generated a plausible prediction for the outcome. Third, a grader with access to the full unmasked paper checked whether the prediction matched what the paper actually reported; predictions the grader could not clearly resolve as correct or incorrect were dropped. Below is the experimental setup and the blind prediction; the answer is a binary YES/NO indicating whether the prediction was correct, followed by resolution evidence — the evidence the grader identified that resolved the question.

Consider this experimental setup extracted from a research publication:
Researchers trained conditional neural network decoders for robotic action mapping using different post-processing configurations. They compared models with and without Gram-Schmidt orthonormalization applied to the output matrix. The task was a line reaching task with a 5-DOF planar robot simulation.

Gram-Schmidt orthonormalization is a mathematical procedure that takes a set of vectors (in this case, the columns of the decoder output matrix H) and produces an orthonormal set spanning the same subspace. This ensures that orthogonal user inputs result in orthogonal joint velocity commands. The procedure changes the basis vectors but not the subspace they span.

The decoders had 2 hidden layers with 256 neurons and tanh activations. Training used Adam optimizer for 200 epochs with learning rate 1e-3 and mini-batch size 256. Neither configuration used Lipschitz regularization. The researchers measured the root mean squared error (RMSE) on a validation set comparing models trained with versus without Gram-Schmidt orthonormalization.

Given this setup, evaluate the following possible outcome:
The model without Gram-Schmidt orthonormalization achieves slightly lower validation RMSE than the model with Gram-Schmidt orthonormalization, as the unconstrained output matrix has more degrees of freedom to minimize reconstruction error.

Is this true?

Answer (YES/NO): NO